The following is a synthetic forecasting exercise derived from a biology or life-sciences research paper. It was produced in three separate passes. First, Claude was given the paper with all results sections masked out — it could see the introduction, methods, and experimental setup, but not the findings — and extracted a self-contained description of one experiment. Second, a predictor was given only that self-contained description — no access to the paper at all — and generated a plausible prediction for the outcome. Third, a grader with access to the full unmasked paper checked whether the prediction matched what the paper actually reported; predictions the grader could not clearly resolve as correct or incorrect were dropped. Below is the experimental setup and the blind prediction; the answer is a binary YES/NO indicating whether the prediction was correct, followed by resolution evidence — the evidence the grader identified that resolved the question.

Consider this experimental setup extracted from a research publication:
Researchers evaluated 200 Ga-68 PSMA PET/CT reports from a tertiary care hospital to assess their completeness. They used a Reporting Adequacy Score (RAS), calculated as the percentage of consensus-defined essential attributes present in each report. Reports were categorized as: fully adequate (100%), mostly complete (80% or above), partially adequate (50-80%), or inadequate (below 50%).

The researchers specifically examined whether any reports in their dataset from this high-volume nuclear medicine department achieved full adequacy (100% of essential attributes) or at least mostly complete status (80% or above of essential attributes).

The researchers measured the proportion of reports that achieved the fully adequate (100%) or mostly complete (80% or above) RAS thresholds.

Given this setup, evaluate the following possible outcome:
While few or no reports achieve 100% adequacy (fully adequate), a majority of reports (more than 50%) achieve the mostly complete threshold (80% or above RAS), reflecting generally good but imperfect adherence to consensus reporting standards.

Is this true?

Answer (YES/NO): NO